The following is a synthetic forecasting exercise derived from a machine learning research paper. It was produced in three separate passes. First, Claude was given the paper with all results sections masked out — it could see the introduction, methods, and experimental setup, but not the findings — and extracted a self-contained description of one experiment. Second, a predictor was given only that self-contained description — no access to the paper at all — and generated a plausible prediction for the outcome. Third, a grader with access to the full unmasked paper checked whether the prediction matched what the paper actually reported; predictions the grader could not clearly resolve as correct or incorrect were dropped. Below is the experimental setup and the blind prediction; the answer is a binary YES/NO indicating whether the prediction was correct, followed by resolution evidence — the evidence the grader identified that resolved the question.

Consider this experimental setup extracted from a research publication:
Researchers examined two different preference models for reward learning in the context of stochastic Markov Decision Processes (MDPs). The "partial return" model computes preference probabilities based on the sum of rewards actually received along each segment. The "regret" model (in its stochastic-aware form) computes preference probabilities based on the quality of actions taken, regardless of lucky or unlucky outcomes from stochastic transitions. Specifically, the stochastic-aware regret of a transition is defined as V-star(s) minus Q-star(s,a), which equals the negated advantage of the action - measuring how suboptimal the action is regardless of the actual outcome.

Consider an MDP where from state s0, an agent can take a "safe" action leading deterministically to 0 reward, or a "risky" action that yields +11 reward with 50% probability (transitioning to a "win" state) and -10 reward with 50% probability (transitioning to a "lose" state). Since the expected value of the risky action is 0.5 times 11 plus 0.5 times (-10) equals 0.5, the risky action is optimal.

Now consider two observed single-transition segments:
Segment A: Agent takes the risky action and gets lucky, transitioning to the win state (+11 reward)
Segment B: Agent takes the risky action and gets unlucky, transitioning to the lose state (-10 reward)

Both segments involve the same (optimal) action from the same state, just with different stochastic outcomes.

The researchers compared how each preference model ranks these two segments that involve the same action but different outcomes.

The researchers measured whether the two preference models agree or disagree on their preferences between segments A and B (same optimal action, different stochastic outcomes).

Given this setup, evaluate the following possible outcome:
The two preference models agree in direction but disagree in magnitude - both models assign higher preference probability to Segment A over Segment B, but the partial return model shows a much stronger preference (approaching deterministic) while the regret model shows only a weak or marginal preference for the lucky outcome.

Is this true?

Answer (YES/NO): NO